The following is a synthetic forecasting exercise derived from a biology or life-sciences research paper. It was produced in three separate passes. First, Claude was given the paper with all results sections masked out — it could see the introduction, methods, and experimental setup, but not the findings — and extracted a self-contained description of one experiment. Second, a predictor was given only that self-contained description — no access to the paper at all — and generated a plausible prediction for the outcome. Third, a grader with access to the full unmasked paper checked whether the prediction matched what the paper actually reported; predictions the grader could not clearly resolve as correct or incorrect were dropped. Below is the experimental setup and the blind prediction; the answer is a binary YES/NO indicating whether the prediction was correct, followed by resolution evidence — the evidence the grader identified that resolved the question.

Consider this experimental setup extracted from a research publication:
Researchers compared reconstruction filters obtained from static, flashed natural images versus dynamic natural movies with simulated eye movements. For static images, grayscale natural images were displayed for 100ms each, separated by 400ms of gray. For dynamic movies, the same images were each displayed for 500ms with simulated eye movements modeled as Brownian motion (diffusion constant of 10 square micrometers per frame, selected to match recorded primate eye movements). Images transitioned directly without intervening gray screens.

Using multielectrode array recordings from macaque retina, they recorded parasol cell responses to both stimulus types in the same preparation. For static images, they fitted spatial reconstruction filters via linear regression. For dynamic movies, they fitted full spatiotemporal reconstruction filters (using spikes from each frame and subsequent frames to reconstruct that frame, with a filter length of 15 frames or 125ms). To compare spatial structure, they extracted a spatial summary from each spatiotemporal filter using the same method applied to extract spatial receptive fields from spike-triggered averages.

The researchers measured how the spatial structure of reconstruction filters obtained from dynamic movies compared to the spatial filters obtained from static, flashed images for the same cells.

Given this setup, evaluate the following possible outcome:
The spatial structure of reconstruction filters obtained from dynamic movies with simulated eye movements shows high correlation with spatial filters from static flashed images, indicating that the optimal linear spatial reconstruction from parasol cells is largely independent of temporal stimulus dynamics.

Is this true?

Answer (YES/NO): YES